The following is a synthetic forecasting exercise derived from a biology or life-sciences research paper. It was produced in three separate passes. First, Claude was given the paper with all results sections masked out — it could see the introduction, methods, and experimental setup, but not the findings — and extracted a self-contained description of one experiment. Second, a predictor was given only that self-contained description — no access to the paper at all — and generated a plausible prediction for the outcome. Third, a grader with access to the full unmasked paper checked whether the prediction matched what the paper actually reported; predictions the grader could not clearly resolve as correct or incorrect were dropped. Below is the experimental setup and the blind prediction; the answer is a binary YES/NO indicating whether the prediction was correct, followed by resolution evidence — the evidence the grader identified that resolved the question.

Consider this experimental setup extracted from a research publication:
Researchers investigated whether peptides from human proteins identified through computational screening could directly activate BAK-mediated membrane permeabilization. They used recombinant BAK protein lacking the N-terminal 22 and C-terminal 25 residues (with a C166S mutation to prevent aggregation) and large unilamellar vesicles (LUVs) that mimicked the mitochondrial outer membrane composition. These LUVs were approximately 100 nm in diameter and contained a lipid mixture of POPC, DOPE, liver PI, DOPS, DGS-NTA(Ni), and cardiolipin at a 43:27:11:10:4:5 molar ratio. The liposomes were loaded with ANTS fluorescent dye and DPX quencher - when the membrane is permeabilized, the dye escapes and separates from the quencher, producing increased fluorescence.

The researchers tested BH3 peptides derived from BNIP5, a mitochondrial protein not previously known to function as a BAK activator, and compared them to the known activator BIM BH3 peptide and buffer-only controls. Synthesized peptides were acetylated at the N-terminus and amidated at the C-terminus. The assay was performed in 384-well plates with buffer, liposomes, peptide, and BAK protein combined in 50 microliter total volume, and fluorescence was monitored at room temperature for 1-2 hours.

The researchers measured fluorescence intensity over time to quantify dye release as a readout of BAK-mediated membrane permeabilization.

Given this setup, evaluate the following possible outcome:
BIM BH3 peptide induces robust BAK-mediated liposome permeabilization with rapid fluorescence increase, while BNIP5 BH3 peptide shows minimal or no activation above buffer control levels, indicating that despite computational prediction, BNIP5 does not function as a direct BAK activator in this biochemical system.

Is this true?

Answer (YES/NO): NO